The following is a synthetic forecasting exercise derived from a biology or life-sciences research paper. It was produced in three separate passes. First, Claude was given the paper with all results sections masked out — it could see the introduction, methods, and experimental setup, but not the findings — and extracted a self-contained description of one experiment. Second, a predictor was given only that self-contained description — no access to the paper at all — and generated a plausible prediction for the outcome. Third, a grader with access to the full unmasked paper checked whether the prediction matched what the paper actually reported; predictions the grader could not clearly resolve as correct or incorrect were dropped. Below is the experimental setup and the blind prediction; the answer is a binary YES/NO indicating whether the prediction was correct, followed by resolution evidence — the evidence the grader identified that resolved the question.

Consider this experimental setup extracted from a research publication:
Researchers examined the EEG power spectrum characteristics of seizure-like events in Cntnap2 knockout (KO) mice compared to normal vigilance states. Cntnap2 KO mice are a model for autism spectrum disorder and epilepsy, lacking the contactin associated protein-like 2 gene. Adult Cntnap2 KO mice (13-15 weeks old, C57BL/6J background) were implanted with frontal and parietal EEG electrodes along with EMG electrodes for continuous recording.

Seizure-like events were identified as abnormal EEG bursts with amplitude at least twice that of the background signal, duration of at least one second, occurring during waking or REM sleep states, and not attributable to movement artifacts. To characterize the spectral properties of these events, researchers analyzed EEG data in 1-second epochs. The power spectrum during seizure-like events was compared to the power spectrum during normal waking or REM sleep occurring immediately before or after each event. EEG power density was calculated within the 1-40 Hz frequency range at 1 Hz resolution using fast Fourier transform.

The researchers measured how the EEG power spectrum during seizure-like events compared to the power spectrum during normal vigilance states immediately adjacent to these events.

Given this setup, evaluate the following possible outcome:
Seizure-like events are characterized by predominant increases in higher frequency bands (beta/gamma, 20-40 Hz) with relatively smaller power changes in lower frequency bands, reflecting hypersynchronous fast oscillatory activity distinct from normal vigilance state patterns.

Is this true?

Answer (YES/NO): NO